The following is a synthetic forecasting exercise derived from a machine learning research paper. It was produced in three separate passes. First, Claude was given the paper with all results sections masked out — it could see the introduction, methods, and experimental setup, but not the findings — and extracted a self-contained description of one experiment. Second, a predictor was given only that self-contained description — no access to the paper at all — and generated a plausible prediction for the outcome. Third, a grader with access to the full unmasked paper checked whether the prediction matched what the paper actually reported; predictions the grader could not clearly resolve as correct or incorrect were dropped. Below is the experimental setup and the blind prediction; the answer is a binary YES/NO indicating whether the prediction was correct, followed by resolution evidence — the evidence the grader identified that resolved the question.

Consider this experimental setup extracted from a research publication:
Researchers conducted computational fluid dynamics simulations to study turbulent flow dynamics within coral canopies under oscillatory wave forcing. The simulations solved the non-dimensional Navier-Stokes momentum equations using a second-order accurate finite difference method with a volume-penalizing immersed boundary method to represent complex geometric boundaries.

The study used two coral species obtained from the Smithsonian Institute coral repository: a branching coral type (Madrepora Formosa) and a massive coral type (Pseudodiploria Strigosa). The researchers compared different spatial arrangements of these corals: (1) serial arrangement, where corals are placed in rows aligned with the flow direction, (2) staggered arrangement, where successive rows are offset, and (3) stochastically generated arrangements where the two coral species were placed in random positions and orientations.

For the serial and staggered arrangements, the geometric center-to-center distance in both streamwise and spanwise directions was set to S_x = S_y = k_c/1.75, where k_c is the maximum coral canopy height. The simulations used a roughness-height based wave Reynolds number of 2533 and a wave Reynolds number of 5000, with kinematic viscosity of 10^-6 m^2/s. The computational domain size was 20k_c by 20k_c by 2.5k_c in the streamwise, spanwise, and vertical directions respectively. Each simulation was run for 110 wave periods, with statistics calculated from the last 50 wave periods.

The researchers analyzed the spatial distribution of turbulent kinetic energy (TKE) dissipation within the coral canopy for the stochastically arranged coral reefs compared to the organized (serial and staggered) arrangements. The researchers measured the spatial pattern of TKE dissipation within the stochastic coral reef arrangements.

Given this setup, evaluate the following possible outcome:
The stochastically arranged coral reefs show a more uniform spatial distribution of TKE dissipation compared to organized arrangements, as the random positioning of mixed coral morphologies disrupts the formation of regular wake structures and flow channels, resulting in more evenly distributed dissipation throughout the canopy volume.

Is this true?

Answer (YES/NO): NO